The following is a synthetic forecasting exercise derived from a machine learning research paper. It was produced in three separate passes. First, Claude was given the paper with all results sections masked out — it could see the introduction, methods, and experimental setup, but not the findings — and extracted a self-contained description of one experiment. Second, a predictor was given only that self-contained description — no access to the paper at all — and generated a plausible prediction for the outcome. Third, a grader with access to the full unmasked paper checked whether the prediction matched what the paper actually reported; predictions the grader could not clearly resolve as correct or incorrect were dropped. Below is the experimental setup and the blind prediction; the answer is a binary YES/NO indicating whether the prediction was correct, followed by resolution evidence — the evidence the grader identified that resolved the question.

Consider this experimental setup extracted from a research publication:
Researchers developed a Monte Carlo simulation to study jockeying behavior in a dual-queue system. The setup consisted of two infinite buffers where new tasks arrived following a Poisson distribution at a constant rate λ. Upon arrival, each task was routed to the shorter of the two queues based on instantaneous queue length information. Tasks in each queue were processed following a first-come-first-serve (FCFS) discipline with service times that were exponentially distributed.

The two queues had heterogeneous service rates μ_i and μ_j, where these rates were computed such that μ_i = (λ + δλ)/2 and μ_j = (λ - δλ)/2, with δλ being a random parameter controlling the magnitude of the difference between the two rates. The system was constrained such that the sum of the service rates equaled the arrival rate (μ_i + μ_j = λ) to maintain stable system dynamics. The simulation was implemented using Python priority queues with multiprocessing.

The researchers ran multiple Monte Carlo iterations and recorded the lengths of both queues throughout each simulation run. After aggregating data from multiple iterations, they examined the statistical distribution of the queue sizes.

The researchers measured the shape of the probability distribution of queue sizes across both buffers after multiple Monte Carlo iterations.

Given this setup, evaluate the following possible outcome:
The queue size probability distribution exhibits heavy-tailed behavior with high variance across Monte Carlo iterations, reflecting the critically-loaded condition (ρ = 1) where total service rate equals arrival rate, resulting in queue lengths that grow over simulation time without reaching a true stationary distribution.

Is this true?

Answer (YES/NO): NO